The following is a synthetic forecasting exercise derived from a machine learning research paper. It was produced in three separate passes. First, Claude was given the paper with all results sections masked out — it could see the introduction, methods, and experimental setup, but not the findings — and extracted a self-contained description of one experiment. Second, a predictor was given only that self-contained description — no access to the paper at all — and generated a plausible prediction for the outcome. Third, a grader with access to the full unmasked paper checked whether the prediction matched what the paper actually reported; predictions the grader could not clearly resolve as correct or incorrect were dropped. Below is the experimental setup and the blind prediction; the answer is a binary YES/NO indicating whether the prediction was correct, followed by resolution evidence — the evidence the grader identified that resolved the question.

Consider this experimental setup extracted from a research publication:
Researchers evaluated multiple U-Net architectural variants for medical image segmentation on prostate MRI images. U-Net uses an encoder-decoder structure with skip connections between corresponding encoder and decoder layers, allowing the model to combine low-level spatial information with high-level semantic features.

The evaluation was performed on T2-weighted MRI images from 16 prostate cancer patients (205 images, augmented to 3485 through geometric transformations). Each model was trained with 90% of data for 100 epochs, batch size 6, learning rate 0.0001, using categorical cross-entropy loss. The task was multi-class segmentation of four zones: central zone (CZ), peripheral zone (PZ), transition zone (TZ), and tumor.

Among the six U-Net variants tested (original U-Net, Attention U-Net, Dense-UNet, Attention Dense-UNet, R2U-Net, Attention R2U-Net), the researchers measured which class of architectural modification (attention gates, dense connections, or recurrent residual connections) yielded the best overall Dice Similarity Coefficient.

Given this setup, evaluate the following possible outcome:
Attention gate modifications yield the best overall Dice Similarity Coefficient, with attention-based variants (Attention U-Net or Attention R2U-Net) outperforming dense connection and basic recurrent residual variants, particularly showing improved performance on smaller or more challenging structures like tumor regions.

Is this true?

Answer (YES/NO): NO